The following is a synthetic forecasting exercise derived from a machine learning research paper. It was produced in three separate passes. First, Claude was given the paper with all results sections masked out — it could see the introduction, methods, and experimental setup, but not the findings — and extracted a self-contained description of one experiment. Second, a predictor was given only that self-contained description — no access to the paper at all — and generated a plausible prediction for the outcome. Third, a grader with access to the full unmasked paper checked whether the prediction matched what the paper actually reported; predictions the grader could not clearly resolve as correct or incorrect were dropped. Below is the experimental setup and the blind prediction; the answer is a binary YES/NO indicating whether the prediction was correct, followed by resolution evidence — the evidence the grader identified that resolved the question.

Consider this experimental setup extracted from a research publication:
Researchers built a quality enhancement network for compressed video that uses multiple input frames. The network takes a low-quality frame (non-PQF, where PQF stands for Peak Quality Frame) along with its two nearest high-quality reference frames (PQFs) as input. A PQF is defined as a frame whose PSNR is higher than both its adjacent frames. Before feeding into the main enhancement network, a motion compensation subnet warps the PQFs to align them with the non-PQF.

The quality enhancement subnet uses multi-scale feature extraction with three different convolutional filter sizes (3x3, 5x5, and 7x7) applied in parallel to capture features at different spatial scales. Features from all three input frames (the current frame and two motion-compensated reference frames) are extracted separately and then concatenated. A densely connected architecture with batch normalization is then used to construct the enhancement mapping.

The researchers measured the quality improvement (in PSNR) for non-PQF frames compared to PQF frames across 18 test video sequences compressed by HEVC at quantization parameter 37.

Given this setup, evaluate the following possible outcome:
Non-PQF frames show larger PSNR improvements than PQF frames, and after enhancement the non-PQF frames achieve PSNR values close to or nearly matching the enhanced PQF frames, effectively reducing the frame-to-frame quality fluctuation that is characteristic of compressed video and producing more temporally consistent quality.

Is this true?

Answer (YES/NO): NO